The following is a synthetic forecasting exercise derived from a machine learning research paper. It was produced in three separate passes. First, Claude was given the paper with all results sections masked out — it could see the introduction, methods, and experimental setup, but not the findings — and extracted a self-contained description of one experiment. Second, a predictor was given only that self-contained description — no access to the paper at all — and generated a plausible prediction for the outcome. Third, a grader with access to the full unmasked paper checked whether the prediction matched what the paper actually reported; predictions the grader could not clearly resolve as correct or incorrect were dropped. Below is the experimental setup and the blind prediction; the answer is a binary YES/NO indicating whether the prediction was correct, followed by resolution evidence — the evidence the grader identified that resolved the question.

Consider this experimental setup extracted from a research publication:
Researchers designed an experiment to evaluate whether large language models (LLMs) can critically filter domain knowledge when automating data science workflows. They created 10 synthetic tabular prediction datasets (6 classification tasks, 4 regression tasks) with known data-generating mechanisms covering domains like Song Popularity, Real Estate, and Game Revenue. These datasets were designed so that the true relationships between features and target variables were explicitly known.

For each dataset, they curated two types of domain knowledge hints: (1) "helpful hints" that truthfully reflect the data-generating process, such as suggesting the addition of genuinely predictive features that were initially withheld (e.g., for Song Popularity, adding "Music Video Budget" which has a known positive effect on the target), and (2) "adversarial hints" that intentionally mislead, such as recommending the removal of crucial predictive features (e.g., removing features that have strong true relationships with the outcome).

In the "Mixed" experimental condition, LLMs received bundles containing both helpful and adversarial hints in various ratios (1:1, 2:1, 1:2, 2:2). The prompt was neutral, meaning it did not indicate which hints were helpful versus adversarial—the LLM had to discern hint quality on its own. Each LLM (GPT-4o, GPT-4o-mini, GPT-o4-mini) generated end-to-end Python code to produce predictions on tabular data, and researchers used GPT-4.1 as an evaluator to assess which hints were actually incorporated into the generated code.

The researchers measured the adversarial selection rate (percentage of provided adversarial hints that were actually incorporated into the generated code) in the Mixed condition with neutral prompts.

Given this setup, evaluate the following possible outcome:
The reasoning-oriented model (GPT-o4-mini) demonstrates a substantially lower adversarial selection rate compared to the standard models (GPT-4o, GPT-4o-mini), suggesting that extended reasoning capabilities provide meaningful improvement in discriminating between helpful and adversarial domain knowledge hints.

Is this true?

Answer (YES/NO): YES